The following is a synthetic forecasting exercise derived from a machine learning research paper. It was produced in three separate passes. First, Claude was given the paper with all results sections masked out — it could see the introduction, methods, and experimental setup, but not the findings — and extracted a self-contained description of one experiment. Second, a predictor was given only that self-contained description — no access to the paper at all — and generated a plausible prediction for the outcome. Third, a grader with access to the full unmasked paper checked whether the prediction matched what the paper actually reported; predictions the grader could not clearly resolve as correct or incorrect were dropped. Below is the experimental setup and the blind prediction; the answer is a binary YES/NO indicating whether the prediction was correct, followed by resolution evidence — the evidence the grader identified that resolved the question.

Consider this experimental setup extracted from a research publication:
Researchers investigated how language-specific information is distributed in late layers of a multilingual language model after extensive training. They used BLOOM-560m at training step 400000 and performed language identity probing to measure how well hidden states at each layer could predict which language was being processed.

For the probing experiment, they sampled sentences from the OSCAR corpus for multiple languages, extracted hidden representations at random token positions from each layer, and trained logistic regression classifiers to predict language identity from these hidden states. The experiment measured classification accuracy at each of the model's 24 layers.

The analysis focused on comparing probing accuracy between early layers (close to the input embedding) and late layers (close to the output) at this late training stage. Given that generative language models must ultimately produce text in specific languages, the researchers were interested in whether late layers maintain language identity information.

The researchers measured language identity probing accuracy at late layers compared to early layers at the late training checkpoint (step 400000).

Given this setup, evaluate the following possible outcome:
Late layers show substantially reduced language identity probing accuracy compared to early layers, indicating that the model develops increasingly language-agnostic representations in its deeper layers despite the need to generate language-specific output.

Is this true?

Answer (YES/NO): NO